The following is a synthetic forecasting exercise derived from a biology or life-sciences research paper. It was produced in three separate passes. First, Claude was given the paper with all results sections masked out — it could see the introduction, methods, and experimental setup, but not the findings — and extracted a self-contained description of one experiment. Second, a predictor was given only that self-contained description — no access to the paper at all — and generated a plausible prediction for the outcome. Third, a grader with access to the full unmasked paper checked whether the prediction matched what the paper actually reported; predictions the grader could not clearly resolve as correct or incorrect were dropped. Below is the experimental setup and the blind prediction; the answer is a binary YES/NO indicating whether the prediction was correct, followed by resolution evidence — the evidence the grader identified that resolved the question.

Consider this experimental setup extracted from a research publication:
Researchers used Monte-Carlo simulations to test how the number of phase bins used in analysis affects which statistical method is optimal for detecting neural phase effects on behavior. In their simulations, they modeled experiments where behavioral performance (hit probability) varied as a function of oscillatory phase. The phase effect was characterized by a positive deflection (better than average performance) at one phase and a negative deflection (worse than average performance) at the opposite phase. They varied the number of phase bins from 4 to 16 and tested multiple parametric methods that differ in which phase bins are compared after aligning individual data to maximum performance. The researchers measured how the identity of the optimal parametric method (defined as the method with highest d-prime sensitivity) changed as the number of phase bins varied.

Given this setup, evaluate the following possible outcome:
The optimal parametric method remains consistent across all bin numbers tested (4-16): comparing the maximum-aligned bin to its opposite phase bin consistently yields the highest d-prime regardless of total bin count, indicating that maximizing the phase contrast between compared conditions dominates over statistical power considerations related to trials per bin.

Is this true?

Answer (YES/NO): NO